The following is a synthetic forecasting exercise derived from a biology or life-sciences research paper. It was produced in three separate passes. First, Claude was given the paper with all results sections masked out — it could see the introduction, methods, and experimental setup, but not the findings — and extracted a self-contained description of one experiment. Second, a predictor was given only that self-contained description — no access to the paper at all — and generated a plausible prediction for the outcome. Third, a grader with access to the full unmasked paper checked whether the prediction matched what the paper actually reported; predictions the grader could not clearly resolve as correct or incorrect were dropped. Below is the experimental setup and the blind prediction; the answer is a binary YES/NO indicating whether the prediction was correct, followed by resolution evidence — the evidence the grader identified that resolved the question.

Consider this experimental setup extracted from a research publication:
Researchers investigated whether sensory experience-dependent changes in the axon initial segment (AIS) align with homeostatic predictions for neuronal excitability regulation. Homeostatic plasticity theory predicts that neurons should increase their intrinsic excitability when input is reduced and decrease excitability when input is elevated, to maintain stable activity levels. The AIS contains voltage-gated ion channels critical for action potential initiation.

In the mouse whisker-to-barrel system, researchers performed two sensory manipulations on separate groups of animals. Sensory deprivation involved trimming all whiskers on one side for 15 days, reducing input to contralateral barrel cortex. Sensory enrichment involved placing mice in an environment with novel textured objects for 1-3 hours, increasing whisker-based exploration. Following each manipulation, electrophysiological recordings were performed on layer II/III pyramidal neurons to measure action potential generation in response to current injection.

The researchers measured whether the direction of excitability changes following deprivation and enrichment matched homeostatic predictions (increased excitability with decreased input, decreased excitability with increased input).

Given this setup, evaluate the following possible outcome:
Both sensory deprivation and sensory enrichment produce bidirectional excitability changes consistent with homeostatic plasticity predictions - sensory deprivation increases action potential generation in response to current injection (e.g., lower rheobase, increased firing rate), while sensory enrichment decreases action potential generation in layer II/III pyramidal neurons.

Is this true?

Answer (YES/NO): YES